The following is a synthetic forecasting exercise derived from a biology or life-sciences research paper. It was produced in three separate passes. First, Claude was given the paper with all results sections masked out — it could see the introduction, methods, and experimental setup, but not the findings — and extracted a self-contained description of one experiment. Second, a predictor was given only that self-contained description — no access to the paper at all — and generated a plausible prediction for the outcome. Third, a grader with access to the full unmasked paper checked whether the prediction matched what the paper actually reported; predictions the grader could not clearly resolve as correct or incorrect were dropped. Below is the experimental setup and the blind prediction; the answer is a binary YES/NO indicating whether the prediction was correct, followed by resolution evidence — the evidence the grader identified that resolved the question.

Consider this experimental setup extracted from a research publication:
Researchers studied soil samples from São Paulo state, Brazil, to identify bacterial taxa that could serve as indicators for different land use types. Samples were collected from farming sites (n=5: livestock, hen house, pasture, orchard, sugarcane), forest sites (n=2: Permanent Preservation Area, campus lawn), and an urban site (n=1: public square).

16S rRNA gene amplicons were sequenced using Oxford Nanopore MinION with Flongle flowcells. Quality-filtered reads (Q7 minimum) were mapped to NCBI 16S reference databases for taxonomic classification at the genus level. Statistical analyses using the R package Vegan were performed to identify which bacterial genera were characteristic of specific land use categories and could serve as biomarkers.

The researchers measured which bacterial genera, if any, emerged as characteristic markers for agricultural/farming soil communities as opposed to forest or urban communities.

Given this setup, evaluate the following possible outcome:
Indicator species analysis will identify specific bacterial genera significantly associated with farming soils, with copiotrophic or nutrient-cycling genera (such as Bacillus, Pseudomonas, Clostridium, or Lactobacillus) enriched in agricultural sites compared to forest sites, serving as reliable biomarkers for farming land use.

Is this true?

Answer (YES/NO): YES